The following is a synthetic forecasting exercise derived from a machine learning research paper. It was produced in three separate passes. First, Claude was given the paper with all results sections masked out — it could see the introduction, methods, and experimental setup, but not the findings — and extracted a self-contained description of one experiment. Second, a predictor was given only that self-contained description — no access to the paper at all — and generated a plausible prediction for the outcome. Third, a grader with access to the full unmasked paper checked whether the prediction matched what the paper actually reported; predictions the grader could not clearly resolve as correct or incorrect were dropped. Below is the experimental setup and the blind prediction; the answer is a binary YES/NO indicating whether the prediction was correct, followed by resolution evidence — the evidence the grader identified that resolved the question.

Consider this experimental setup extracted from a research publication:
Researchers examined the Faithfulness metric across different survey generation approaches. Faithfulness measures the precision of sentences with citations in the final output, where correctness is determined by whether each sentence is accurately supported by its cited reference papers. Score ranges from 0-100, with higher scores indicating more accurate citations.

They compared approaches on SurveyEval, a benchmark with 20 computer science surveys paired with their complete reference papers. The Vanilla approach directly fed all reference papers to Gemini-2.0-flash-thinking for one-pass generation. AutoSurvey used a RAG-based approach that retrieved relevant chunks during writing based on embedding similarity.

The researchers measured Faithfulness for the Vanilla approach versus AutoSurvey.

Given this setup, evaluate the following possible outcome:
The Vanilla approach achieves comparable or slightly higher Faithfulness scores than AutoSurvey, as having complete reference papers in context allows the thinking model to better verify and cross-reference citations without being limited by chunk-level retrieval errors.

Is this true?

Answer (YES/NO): YES